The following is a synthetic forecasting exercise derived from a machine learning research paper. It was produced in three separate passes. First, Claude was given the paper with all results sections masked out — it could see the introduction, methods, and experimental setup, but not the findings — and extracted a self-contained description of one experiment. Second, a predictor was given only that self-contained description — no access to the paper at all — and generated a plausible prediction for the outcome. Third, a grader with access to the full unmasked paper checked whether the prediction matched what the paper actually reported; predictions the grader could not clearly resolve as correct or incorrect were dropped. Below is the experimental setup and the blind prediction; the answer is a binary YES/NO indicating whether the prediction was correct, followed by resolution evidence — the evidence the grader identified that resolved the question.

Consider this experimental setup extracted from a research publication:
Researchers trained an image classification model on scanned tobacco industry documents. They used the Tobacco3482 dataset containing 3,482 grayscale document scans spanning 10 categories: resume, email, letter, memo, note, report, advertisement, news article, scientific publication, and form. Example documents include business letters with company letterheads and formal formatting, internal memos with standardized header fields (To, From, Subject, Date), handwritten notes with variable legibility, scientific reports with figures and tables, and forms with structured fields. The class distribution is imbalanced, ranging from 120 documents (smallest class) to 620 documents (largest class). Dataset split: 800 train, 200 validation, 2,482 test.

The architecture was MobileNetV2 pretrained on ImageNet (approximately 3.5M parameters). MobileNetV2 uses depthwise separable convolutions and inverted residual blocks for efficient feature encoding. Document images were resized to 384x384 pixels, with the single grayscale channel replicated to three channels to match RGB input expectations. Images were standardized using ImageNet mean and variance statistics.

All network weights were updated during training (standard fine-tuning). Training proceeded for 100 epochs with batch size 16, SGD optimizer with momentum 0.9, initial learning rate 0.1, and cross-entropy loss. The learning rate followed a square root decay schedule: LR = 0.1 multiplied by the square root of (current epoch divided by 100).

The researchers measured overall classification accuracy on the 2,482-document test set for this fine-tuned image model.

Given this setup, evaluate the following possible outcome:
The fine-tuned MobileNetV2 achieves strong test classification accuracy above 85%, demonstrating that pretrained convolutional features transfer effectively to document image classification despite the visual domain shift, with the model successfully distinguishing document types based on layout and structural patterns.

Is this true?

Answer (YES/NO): NO